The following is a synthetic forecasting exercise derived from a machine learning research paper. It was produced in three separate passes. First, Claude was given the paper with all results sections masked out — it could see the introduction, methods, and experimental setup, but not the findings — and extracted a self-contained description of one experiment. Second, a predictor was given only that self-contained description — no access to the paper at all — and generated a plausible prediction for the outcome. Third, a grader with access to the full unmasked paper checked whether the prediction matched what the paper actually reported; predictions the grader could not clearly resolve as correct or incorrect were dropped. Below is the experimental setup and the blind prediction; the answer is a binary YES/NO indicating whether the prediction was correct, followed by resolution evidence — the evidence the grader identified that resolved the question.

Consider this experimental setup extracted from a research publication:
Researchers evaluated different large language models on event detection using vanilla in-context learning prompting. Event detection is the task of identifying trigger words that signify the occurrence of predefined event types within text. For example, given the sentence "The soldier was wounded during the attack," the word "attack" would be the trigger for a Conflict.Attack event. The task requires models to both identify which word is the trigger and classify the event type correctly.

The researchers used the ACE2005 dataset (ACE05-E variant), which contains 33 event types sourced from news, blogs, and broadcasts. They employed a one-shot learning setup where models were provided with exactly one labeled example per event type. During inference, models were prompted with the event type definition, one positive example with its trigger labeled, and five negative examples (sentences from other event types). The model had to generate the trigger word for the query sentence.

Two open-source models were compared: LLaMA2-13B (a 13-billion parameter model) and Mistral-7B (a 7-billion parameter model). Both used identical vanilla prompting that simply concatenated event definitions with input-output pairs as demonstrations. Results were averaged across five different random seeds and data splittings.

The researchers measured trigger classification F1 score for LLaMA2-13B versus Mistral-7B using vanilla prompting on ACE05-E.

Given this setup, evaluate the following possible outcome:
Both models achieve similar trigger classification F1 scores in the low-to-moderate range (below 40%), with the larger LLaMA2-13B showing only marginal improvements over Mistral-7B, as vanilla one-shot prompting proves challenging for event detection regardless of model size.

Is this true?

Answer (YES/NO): NO